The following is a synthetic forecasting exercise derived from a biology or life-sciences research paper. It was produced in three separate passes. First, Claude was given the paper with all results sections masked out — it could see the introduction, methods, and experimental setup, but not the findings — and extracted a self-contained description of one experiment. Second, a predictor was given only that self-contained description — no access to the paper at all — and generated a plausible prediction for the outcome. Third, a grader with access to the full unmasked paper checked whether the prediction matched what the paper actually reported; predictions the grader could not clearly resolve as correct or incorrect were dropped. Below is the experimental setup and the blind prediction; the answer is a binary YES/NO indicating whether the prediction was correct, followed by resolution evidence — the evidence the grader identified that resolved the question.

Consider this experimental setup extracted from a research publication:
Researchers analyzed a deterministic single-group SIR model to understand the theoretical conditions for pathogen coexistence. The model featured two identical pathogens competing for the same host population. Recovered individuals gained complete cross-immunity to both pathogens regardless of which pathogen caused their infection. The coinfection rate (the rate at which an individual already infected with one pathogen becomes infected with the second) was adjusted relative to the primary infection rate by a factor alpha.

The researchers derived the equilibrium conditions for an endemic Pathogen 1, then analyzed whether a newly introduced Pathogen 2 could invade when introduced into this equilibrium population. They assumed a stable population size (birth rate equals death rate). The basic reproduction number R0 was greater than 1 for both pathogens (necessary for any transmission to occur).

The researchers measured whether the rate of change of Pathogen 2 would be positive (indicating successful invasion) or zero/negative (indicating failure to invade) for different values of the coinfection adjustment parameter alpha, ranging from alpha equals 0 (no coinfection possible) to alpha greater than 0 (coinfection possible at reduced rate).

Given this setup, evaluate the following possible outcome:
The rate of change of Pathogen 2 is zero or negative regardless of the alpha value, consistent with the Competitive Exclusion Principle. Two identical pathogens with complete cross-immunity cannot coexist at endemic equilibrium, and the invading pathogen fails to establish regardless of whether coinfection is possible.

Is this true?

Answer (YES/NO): NO